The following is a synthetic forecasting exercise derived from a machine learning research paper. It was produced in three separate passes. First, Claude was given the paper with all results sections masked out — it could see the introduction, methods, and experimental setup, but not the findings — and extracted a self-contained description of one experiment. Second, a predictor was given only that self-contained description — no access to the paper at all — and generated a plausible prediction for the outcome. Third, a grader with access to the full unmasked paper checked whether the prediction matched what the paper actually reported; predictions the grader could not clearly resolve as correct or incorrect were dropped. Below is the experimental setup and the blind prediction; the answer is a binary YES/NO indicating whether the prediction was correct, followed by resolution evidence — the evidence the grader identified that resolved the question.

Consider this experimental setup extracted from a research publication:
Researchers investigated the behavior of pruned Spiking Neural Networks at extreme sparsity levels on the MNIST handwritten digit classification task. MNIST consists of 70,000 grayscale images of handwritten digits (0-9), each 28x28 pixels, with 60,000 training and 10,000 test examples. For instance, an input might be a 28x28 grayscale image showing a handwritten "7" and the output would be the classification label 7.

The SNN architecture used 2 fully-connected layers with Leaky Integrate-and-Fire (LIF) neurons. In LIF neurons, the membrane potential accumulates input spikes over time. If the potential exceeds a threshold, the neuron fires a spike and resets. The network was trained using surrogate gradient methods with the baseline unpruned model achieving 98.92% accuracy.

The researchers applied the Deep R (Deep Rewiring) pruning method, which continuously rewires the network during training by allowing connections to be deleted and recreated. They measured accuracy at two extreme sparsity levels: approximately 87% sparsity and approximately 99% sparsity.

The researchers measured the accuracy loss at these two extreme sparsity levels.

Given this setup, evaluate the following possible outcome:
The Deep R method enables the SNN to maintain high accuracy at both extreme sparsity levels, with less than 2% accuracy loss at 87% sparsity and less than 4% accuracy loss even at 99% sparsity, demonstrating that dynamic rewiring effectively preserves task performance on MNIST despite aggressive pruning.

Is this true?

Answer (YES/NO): NO